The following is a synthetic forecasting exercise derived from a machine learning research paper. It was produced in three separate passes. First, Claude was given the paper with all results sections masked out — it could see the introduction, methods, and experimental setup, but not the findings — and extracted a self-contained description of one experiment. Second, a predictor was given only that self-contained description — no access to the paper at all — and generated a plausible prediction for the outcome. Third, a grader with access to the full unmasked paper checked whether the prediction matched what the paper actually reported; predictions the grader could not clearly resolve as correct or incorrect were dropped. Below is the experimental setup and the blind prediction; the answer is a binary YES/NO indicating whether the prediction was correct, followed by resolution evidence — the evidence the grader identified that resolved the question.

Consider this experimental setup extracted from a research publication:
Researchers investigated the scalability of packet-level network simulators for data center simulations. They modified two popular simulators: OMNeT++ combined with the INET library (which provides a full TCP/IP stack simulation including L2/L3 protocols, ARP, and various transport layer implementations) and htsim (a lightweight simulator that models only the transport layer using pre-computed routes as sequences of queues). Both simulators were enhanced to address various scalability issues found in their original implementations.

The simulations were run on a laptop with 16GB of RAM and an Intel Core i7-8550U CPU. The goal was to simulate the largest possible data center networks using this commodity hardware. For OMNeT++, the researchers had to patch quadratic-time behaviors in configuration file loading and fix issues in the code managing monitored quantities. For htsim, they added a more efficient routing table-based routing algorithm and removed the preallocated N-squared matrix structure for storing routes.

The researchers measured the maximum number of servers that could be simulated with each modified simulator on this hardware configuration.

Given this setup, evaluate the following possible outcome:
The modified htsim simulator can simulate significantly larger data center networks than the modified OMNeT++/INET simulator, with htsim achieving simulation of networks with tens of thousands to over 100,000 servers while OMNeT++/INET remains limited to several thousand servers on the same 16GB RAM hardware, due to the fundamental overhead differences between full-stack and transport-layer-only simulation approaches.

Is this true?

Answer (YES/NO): NO